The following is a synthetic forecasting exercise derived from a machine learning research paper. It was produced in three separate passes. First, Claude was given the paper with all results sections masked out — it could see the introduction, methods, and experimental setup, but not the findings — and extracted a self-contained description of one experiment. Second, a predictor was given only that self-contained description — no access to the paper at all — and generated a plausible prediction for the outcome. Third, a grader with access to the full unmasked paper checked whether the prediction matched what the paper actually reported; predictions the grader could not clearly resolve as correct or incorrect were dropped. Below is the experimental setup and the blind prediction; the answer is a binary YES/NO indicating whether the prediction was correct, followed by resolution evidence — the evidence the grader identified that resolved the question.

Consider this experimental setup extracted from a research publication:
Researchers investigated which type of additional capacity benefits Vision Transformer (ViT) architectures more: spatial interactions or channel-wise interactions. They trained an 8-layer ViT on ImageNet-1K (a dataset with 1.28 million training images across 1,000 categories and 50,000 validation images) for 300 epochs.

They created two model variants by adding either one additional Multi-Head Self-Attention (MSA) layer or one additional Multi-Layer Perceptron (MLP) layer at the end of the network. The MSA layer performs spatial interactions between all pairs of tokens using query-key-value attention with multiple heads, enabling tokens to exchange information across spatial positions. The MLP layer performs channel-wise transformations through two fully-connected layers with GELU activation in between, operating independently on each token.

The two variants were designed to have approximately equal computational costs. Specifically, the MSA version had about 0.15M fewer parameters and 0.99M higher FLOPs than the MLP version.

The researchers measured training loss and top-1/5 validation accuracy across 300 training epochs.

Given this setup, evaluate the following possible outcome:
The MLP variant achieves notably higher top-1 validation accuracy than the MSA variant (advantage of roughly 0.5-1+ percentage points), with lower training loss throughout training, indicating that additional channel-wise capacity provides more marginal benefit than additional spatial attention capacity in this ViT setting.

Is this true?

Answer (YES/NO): NO